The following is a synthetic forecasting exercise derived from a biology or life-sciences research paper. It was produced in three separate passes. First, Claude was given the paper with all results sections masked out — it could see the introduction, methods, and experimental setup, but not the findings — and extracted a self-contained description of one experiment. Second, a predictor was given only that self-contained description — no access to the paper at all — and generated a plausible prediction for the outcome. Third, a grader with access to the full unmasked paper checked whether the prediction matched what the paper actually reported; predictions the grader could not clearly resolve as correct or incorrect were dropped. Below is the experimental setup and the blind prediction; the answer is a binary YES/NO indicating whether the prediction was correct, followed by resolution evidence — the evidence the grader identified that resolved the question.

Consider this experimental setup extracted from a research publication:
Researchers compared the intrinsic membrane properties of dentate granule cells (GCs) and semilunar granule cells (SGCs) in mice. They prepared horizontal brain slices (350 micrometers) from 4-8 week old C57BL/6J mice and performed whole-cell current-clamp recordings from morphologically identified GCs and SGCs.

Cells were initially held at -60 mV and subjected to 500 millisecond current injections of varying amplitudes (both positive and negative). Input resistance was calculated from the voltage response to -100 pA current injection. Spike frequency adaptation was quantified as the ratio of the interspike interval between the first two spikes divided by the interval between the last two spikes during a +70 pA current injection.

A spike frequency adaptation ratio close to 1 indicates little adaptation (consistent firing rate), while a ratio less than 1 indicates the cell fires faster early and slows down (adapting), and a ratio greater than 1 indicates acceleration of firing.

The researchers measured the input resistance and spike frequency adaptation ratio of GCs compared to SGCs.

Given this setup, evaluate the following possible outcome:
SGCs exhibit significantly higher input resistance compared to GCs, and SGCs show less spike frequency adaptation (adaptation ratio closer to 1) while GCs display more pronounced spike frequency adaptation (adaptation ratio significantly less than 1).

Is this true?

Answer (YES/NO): NO